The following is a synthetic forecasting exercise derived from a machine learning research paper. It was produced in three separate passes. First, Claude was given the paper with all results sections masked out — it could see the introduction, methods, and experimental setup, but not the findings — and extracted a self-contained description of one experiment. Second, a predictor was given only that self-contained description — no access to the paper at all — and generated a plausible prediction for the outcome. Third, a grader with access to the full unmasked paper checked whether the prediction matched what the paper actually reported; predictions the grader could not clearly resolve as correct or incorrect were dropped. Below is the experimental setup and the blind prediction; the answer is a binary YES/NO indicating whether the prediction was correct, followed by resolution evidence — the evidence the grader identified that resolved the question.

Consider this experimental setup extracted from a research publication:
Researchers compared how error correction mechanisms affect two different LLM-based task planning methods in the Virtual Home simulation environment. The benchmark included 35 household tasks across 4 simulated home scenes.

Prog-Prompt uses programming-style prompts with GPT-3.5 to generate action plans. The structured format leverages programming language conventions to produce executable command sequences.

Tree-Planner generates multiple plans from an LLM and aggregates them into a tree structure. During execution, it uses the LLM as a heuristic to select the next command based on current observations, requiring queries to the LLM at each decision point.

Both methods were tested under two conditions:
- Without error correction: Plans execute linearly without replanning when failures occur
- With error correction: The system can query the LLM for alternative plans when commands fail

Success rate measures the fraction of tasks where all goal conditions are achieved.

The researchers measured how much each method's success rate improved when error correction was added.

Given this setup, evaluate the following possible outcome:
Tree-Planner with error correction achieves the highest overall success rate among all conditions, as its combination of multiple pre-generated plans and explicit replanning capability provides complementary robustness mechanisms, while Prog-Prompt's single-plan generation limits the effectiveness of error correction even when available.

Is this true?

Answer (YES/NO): NO